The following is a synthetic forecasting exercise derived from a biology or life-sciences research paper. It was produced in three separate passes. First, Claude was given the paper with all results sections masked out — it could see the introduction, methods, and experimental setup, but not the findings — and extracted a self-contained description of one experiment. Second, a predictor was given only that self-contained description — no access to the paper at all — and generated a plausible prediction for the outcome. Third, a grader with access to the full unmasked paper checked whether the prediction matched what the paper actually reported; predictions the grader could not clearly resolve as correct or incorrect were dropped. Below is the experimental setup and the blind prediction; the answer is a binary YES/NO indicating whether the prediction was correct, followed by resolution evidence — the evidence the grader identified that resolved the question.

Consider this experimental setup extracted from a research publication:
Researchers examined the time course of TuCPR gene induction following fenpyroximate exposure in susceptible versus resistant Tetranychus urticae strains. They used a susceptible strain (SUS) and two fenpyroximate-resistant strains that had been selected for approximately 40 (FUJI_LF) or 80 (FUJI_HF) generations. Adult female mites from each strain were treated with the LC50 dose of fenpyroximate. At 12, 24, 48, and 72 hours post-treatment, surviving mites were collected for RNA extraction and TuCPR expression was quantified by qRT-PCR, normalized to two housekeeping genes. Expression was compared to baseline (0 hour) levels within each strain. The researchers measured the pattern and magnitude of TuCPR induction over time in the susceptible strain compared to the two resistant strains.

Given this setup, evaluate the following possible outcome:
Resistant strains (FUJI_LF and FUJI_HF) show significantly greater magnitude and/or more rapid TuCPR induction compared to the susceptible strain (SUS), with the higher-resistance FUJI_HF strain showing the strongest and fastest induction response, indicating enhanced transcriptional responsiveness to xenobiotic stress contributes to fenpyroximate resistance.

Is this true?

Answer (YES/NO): NO